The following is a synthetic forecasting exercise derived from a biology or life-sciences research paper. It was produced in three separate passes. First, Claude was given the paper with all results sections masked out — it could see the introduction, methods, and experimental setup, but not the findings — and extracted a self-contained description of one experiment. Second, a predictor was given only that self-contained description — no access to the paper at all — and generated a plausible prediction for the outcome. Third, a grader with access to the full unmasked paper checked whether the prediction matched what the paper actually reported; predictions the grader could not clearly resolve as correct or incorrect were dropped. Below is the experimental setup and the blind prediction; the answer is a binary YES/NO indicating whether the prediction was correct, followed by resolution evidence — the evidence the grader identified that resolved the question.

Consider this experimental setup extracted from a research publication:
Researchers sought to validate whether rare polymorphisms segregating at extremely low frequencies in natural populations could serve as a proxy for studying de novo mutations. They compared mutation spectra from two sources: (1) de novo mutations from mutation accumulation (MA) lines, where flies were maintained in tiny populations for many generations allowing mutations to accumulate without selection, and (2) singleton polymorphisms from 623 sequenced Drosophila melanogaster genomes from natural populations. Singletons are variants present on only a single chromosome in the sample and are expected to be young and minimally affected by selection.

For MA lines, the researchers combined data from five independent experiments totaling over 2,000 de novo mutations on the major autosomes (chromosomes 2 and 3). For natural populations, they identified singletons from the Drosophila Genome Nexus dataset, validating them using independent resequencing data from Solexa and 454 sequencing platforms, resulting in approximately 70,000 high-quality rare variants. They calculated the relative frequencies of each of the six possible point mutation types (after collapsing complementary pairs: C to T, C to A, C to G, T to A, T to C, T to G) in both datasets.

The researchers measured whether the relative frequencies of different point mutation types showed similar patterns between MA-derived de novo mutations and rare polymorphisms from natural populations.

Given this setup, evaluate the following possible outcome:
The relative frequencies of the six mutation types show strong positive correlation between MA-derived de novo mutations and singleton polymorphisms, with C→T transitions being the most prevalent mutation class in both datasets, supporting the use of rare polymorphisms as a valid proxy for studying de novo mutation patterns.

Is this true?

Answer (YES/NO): YES